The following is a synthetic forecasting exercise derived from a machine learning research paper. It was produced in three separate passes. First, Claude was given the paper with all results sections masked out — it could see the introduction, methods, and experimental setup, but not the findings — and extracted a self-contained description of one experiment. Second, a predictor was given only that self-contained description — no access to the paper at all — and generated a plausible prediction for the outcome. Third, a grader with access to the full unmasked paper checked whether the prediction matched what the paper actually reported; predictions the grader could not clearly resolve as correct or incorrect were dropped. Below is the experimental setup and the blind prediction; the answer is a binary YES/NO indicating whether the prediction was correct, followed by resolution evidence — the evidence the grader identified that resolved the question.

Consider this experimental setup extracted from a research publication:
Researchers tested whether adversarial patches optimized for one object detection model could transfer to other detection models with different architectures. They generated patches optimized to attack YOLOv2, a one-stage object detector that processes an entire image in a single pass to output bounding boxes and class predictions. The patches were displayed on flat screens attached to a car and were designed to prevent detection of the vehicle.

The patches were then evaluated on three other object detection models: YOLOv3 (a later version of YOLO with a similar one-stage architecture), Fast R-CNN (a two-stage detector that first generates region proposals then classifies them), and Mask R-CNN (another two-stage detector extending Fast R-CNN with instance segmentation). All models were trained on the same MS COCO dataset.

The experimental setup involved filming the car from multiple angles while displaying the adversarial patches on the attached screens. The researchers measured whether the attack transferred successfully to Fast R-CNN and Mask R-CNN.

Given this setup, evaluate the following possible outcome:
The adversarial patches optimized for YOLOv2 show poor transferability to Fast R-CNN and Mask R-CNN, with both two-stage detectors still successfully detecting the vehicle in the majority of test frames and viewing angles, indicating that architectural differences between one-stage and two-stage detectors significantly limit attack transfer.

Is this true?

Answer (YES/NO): YES